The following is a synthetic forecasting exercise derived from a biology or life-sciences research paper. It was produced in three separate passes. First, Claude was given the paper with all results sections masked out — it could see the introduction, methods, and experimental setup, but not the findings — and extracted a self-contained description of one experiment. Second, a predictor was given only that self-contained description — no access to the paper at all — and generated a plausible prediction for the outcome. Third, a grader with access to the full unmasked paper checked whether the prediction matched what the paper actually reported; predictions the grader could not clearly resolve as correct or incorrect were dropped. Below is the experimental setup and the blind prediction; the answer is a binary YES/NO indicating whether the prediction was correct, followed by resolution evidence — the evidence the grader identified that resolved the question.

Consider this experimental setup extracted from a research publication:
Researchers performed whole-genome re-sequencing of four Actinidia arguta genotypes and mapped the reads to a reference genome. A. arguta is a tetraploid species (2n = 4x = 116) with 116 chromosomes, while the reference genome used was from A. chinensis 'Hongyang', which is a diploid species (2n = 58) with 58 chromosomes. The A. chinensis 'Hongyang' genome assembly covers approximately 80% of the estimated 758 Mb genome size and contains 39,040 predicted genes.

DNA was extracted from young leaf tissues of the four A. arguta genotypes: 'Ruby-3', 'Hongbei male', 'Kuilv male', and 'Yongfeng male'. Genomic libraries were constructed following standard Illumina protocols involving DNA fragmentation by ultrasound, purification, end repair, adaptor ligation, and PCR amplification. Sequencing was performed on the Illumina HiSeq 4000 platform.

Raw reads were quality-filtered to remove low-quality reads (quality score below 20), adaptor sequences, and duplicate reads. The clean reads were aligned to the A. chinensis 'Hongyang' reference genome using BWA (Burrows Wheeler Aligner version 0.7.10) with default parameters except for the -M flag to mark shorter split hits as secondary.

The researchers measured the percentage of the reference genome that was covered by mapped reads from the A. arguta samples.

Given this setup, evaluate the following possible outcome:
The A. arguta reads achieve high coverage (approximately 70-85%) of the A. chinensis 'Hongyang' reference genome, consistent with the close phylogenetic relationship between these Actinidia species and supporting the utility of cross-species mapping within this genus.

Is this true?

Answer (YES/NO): NO